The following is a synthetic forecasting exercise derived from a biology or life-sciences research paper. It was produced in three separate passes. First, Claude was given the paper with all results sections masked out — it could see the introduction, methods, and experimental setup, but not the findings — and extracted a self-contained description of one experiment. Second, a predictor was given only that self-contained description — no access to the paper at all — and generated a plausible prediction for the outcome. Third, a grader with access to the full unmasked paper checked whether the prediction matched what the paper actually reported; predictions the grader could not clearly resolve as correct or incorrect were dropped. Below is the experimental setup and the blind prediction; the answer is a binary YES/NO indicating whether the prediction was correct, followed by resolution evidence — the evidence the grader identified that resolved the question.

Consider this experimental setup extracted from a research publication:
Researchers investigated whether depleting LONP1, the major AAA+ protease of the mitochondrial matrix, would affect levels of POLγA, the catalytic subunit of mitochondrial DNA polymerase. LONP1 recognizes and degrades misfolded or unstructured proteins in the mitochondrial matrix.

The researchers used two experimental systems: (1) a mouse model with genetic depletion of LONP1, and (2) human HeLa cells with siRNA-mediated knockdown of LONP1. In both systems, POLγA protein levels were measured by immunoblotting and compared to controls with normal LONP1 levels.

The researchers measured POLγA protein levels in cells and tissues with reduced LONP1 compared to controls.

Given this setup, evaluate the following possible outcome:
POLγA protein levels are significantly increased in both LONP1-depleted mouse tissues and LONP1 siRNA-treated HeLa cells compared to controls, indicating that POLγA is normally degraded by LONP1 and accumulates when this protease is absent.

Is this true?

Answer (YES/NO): YES